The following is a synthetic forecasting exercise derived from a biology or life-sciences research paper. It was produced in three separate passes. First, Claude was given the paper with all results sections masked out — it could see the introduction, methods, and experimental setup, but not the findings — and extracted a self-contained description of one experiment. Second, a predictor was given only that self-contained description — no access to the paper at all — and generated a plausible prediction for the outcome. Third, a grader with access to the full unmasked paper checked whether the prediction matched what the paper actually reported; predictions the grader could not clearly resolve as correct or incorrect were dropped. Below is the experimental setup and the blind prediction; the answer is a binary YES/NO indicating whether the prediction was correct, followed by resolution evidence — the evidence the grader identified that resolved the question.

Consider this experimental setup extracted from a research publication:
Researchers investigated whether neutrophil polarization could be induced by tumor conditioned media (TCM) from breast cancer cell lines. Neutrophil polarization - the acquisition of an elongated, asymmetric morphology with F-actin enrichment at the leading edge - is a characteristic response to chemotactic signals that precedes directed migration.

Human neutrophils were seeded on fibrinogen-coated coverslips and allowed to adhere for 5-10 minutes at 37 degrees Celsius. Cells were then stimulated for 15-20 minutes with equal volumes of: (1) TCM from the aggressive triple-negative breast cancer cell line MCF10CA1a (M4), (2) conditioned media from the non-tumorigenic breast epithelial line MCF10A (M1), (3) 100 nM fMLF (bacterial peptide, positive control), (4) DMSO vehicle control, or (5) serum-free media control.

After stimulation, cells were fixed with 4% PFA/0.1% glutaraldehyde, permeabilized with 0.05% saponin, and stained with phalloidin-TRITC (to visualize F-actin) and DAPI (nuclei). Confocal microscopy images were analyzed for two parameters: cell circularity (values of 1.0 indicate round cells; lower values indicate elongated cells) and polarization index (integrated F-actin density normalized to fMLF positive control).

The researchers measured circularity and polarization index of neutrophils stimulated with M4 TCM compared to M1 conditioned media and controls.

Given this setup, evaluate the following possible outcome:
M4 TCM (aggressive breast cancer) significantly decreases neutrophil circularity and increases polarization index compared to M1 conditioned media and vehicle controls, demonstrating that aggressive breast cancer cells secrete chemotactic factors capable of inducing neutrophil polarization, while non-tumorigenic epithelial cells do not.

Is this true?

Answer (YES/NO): YES